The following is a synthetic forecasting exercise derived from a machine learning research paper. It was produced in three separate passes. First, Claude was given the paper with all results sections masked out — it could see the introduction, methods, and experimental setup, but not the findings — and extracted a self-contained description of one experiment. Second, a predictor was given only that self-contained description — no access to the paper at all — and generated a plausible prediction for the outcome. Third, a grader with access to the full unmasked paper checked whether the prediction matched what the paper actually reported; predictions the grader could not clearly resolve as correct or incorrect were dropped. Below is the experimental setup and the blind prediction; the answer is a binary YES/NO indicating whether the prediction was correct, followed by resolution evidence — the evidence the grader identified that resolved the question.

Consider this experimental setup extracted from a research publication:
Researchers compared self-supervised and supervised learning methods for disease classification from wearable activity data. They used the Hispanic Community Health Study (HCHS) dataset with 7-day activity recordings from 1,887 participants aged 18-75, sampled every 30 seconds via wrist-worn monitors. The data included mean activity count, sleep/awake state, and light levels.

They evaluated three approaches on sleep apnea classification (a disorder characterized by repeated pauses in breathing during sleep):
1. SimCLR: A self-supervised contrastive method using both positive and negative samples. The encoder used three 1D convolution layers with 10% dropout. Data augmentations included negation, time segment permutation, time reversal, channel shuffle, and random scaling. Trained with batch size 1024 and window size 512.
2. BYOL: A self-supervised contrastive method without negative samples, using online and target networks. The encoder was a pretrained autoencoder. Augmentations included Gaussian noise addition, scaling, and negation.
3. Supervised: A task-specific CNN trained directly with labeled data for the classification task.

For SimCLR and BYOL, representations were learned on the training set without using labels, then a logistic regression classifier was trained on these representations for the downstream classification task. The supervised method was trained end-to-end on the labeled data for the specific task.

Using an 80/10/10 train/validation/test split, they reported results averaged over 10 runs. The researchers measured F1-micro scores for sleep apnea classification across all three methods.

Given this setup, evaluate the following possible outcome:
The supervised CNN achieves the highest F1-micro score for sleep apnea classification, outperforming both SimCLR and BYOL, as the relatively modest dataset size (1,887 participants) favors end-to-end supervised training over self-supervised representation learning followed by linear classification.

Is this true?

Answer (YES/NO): NO